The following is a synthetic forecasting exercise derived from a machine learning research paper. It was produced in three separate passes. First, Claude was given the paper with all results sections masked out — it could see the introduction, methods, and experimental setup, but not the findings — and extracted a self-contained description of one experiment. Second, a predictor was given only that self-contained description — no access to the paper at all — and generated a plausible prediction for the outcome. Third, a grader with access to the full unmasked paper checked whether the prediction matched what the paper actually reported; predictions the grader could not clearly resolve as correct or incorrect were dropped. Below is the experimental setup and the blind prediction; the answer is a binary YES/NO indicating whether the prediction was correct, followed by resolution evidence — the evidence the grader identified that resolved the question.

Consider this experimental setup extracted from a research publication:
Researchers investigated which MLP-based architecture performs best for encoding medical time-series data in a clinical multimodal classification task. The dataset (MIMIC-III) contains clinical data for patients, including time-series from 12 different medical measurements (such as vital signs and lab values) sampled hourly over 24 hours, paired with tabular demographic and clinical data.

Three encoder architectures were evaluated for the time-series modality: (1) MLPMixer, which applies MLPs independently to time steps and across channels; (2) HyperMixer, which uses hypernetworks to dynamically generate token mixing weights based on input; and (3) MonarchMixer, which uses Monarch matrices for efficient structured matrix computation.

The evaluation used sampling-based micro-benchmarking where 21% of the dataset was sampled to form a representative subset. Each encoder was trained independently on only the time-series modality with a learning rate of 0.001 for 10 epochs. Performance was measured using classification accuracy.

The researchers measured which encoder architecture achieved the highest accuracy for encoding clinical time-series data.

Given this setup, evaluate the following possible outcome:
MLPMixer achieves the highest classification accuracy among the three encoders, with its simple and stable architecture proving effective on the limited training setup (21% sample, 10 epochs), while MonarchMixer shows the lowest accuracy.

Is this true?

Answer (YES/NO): NO